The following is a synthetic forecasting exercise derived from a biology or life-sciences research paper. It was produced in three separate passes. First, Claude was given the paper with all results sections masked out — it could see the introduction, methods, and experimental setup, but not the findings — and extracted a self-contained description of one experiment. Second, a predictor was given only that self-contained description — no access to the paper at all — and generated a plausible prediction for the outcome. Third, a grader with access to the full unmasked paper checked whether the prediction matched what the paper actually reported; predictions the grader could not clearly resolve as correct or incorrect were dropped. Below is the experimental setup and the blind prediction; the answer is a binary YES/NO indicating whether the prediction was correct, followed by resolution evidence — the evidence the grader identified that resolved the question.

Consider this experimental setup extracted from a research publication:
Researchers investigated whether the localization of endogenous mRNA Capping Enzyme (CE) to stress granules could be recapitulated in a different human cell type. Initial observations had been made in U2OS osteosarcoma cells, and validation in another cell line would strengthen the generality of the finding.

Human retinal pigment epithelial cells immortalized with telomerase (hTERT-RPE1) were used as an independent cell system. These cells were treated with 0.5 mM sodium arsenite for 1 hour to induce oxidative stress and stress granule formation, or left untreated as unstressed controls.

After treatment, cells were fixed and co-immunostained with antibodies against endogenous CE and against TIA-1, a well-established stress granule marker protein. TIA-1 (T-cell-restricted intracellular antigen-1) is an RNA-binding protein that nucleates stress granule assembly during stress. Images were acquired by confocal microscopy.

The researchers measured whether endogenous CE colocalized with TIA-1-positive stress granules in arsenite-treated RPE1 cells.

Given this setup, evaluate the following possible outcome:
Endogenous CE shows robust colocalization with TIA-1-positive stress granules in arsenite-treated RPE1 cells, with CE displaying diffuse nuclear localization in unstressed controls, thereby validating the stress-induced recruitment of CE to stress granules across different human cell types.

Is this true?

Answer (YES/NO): NO